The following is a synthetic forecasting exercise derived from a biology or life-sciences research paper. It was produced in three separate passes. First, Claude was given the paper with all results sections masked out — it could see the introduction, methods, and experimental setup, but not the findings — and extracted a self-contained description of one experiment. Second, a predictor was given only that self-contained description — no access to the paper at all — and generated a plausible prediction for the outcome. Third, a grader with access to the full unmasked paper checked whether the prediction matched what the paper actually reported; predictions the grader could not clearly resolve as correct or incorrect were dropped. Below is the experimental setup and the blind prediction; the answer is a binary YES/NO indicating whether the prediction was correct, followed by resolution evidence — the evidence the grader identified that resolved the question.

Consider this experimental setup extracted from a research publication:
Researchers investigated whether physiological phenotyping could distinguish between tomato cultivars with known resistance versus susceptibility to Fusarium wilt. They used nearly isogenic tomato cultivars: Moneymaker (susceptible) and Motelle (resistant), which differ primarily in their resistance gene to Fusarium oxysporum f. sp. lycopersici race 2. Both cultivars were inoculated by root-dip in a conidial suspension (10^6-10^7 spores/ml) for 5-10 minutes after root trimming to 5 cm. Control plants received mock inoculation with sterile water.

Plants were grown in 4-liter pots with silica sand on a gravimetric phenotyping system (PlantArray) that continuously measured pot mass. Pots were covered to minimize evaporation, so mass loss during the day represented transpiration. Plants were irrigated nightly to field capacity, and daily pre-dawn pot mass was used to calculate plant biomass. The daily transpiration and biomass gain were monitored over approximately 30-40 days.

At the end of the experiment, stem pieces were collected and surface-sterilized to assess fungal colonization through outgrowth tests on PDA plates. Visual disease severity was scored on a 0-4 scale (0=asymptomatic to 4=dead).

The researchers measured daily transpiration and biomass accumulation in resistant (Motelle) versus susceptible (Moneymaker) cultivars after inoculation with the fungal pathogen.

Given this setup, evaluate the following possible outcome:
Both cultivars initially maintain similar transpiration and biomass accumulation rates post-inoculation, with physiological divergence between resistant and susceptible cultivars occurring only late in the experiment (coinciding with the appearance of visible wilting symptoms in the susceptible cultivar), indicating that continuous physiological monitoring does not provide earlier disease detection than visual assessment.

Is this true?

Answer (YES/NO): NO